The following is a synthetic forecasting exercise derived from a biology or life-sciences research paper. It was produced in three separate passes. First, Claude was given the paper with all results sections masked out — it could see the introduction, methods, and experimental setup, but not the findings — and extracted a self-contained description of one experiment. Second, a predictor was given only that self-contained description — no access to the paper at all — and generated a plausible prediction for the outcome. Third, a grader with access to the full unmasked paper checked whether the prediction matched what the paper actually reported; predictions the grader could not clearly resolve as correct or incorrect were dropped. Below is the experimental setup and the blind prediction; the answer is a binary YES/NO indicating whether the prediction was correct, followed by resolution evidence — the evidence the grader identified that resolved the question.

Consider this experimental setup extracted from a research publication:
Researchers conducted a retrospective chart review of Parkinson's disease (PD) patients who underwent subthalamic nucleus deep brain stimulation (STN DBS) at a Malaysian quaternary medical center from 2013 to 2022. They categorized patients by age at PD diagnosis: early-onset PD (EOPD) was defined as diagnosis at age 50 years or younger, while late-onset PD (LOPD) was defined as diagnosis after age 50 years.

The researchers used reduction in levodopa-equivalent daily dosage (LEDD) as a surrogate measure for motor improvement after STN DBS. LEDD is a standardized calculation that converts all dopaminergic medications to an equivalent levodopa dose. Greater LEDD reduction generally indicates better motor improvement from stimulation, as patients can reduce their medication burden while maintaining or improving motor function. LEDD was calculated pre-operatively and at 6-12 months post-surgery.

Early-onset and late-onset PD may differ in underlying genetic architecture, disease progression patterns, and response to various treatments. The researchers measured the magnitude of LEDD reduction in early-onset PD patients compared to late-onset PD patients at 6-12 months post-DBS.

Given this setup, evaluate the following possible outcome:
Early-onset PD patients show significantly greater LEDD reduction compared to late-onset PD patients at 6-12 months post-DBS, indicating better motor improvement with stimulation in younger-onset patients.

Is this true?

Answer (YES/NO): YES